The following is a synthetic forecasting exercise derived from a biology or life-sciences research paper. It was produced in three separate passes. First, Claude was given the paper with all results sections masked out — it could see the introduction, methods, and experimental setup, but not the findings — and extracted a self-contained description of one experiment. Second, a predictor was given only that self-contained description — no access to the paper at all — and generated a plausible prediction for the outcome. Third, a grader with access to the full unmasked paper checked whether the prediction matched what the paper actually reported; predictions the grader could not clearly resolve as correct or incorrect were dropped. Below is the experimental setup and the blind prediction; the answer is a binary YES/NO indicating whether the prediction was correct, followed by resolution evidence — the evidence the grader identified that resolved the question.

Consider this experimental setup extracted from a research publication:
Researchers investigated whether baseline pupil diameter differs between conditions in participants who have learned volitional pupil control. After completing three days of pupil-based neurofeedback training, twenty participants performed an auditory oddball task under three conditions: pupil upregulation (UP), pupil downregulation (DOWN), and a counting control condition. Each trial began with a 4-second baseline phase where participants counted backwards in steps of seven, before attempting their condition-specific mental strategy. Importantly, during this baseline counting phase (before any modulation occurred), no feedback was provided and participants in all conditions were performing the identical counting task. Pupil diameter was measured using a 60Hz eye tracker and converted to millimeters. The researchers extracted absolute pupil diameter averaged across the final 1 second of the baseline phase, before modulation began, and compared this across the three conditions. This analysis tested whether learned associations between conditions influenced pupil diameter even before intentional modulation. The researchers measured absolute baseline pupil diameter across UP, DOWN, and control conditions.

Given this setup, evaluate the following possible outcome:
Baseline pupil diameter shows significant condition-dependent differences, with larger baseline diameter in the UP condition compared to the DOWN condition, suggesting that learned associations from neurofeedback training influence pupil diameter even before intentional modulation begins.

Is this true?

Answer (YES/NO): NO